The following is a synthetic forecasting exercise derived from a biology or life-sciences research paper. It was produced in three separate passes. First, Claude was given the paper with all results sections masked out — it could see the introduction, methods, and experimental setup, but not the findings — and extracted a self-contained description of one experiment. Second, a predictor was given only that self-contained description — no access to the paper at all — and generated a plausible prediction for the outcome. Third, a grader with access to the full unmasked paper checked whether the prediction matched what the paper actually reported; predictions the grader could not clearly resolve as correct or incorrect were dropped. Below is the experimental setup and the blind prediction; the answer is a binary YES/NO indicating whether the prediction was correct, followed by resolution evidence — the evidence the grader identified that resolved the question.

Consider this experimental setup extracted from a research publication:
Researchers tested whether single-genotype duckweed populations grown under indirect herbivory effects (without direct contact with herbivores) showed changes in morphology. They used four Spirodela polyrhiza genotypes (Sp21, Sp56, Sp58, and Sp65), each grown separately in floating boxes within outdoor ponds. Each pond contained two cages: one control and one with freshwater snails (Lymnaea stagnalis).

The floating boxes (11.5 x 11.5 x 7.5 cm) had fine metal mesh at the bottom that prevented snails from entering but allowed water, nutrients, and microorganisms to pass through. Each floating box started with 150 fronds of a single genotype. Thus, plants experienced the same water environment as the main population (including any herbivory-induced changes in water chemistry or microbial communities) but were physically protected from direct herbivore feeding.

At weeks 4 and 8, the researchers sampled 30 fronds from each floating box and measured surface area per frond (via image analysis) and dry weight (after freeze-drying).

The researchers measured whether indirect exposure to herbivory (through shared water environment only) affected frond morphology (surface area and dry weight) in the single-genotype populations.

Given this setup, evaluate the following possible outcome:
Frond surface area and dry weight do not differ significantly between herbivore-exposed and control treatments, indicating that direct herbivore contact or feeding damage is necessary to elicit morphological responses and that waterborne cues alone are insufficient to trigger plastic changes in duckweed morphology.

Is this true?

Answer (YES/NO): YES